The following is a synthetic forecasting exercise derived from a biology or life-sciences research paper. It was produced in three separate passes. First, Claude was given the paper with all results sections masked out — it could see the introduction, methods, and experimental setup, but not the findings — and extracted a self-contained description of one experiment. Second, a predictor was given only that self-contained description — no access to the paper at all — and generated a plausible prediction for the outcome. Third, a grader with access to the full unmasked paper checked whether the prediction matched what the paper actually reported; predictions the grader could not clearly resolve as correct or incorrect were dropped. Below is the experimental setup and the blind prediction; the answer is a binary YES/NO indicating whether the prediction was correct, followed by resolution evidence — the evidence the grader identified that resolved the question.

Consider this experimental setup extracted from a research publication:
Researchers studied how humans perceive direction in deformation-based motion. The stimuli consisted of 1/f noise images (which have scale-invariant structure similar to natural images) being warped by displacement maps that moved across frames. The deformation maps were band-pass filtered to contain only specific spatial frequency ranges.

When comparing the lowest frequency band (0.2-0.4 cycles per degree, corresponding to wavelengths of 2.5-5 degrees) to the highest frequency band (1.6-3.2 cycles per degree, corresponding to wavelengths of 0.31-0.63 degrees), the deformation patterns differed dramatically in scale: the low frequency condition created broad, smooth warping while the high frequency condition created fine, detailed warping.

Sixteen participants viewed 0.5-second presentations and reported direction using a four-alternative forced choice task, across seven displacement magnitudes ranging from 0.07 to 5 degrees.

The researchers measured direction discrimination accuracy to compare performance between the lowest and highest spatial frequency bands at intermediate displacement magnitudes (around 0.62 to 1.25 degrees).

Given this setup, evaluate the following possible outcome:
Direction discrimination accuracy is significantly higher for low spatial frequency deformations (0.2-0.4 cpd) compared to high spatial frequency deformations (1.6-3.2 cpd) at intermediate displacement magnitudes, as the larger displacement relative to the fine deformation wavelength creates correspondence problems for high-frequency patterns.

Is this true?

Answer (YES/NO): YES